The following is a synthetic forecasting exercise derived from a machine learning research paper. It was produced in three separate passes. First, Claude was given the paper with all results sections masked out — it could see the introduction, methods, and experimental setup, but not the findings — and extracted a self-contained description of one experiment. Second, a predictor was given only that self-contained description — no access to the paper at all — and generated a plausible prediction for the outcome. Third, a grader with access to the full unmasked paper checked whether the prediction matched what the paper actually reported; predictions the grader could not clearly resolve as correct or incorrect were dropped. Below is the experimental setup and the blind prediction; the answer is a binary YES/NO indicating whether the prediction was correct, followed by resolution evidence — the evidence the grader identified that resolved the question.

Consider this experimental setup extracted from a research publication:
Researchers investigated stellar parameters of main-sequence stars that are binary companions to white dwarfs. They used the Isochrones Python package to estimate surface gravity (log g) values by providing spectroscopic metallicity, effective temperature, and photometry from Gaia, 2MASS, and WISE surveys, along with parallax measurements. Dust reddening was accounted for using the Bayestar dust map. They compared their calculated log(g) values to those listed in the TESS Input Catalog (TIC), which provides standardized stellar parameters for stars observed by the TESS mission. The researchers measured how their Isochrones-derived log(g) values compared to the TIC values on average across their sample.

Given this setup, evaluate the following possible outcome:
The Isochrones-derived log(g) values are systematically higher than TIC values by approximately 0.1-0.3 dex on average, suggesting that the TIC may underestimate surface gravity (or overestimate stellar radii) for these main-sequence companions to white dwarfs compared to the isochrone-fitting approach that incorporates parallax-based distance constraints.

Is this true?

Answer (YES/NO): NO